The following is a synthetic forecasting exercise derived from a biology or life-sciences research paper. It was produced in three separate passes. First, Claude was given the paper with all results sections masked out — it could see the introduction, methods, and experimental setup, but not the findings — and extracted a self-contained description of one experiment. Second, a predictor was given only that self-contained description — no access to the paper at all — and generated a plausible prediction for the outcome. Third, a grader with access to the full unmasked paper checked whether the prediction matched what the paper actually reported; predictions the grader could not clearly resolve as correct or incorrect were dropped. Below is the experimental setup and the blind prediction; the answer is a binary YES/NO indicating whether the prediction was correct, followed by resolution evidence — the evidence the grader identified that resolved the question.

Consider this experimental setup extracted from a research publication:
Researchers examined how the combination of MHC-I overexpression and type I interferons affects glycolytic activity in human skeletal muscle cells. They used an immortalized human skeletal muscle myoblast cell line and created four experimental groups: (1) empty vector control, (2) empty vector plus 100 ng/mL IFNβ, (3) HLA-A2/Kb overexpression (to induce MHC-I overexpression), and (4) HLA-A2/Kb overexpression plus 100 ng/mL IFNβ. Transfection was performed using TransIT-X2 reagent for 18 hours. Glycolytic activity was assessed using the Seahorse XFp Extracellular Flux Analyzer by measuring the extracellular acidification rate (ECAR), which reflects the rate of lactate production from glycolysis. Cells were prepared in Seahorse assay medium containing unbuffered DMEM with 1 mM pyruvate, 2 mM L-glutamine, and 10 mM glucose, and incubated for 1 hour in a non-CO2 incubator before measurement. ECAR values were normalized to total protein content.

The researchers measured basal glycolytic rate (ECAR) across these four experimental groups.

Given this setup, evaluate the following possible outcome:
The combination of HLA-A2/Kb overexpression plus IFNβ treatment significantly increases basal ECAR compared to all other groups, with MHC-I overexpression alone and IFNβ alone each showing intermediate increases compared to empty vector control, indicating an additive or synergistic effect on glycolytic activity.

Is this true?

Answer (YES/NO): NO